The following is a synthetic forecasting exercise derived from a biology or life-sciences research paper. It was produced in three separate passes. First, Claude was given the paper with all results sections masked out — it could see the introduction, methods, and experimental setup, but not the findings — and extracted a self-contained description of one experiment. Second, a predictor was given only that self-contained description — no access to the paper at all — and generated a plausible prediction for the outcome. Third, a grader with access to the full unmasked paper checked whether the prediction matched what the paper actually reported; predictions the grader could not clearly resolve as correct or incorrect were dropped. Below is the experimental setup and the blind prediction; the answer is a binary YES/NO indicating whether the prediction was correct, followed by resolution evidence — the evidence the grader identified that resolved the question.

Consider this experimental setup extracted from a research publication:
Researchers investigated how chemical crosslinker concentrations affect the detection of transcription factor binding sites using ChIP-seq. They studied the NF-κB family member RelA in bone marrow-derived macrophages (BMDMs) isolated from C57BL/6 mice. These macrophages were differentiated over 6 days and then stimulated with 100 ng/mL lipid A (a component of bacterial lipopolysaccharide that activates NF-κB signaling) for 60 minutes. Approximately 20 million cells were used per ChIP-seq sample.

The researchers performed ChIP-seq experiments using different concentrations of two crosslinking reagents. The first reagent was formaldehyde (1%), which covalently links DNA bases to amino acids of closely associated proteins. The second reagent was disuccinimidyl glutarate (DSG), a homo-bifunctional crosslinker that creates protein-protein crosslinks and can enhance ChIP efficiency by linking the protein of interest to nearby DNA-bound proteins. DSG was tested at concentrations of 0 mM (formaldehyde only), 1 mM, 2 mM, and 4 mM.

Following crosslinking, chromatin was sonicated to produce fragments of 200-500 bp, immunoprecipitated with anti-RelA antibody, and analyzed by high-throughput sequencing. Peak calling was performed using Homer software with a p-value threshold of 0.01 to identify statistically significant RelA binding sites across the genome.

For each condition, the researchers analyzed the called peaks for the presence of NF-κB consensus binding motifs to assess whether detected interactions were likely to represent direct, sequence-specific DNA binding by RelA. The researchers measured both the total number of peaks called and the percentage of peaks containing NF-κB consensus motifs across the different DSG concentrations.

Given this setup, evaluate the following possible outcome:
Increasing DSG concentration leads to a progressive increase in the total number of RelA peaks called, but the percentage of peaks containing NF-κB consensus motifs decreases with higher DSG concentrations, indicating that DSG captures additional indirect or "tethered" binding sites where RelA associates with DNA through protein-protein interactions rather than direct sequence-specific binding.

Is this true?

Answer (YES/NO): YES